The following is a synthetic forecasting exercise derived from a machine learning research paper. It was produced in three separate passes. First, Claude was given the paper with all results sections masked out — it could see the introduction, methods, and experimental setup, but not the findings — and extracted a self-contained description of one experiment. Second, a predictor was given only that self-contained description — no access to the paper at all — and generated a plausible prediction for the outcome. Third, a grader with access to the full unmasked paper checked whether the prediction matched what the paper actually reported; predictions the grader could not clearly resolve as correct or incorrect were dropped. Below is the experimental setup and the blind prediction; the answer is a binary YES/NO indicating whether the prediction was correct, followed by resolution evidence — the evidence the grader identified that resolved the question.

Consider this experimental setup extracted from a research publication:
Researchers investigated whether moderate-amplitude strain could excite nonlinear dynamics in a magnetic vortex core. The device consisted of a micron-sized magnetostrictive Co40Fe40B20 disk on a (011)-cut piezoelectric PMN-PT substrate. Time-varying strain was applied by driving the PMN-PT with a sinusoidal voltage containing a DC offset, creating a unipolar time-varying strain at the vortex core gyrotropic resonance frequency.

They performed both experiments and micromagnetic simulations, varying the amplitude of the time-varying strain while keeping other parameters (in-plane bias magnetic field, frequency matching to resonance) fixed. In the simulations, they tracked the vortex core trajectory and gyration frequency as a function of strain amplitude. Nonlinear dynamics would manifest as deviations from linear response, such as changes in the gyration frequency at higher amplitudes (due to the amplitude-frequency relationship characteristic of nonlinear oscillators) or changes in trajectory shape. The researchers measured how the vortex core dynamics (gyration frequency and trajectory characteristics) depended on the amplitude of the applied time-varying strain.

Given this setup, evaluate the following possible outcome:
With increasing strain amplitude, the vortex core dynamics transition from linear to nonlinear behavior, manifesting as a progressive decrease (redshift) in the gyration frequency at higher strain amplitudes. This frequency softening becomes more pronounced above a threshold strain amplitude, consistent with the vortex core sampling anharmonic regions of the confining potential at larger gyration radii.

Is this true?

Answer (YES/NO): YES